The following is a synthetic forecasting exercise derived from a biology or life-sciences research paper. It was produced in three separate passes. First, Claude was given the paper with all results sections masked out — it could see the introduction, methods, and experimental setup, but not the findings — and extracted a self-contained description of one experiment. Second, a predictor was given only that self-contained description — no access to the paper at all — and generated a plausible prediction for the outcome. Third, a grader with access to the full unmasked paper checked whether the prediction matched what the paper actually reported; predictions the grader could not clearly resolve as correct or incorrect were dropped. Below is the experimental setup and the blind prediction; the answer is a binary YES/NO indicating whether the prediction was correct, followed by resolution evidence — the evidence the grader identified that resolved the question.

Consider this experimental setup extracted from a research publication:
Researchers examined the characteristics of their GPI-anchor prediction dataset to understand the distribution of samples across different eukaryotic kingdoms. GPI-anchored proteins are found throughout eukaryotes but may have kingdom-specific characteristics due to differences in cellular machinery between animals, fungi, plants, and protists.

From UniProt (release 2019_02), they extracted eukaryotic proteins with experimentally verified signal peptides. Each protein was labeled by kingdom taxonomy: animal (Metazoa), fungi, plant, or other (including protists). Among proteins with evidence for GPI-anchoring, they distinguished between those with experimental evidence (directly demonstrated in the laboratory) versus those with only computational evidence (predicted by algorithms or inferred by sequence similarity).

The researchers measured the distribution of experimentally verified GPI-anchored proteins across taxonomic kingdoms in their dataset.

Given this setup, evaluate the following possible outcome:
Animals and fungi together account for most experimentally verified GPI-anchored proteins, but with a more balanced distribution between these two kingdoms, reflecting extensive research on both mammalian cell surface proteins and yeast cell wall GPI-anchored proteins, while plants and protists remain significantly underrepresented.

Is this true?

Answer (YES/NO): NO